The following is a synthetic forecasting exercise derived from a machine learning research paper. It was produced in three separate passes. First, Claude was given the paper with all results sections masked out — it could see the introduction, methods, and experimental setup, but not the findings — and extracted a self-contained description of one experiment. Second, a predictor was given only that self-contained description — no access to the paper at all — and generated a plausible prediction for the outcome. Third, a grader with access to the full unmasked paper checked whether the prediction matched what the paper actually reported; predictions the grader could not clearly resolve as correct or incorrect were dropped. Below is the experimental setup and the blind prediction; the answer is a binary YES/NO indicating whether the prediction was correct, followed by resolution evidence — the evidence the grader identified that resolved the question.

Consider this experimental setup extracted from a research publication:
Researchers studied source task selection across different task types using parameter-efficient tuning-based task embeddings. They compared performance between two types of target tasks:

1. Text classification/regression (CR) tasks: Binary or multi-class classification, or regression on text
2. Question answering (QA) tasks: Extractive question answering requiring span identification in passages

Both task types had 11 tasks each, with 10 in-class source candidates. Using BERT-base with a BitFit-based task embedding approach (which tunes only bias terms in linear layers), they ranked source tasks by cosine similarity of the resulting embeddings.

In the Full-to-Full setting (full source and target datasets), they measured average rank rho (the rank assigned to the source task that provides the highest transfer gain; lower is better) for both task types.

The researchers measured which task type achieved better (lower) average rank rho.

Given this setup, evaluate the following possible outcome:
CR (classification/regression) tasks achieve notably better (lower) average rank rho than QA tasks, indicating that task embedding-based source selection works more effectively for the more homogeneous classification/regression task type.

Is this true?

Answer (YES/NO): YES